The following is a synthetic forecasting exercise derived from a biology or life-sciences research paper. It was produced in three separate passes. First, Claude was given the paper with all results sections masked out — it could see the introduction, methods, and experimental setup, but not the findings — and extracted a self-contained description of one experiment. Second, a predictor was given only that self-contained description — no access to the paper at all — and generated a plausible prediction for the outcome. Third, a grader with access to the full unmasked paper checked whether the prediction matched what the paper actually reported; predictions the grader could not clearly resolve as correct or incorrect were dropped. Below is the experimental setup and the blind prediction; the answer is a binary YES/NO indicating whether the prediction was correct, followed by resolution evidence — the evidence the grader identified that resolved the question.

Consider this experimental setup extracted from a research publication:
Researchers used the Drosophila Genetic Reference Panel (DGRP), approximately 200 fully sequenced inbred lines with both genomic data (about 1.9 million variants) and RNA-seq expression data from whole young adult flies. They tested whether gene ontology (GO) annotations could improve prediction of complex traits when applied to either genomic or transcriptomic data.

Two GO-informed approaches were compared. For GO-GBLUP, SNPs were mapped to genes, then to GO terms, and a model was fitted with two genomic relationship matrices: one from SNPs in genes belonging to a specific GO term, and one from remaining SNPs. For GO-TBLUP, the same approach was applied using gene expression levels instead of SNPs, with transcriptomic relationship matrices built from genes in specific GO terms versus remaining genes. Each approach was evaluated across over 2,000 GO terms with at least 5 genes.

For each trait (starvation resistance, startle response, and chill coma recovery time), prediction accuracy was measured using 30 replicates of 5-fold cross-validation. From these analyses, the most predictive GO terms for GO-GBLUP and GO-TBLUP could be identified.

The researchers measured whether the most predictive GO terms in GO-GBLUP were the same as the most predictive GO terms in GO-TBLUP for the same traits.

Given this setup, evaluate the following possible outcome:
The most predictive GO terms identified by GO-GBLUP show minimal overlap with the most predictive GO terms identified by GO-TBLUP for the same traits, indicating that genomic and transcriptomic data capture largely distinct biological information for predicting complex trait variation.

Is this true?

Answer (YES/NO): YES